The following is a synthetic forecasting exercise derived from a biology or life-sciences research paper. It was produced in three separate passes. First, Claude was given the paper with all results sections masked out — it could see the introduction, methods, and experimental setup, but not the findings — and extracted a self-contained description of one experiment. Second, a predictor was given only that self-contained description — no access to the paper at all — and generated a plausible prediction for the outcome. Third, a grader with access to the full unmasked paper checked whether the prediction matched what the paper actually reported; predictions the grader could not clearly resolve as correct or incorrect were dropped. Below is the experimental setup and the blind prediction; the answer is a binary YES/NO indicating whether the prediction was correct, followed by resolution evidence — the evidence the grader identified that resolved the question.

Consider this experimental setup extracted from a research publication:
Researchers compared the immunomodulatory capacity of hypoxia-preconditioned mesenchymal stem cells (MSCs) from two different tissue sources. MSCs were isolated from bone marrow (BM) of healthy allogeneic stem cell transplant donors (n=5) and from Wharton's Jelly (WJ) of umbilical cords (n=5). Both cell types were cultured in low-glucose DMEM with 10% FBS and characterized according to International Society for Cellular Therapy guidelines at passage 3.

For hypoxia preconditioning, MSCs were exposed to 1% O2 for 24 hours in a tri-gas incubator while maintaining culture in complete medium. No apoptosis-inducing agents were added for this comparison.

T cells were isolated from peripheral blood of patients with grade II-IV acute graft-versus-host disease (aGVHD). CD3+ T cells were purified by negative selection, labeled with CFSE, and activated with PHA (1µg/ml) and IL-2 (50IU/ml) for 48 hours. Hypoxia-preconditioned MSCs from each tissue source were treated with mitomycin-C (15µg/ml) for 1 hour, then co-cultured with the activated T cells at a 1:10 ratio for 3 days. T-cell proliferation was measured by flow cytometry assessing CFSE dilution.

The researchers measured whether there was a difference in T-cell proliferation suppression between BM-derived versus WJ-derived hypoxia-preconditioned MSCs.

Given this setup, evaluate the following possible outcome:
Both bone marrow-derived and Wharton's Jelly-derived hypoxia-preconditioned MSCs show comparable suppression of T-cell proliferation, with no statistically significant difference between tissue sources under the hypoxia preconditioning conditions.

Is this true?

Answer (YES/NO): NO